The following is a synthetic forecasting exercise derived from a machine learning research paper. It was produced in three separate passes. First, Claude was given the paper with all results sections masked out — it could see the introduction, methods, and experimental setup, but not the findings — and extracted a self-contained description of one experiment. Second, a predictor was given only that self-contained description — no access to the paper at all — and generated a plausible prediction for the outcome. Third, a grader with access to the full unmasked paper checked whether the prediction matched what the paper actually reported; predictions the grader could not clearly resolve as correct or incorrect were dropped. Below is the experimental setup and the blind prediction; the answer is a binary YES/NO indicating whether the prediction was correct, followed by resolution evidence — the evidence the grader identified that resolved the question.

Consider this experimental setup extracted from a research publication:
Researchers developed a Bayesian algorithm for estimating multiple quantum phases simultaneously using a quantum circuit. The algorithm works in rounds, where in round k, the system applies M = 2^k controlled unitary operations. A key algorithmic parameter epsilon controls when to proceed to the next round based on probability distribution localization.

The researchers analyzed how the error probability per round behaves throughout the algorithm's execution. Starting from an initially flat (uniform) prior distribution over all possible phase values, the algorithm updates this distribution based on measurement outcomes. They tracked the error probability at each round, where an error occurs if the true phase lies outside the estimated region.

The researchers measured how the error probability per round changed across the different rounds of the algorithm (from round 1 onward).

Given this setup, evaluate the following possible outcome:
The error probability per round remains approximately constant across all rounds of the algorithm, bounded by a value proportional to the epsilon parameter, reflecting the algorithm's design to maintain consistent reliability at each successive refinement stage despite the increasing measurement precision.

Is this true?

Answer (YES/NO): NO